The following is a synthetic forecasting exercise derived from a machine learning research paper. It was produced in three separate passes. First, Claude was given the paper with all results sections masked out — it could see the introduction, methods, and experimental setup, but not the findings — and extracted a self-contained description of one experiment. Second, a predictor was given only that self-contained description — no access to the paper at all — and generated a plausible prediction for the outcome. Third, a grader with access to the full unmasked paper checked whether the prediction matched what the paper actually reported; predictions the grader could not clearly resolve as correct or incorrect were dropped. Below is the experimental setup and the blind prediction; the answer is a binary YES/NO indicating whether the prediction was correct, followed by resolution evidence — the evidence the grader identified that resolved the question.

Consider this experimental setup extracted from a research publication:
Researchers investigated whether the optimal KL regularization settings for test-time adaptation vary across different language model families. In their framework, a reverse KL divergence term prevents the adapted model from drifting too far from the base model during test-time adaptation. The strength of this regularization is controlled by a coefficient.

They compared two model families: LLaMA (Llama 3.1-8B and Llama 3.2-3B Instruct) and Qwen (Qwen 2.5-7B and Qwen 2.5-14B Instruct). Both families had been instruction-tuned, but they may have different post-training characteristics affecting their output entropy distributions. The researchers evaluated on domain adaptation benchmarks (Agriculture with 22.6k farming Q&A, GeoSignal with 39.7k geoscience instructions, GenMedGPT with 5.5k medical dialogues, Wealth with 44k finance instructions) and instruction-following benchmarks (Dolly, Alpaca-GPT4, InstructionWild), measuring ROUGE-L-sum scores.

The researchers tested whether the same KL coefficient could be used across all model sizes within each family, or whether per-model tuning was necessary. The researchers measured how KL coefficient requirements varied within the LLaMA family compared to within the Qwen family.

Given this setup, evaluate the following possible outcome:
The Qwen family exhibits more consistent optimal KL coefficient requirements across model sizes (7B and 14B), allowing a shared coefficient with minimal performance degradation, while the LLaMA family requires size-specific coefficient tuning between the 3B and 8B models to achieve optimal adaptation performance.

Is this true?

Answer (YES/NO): NO